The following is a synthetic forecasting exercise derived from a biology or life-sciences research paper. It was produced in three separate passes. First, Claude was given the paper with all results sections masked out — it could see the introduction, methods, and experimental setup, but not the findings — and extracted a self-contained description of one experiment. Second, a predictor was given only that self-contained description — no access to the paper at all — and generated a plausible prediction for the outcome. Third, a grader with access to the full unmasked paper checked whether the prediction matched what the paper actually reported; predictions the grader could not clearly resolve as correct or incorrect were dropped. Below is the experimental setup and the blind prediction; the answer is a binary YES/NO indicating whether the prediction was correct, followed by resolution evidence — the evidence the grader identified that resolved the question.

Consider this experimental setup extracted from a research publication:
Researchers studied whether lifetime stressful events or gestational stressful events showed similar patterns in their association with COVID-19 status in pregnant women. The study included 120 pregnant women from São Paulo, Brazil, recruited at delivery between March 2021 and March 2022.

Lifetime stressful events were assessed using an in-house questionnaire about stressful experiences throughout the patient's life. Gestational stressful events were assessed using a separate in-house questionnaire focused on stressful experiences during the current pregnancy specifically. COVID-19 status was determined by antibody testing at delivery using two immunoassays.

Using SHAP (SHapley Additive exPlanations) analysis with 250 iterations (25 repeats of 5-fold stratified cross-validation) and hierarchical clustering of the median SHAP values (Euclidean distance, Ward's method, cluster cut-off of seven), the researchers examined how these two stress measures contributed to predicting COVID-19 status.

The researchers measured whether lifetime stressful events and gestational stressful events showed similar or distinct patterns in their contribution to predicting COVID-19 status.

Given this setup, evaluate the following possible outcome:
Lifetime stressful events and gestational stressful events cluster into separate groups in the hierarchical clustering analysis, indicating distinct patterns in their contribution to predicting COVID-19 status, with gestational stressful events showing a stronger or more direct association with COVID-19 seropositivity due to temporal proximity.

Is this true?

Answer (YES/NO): NO